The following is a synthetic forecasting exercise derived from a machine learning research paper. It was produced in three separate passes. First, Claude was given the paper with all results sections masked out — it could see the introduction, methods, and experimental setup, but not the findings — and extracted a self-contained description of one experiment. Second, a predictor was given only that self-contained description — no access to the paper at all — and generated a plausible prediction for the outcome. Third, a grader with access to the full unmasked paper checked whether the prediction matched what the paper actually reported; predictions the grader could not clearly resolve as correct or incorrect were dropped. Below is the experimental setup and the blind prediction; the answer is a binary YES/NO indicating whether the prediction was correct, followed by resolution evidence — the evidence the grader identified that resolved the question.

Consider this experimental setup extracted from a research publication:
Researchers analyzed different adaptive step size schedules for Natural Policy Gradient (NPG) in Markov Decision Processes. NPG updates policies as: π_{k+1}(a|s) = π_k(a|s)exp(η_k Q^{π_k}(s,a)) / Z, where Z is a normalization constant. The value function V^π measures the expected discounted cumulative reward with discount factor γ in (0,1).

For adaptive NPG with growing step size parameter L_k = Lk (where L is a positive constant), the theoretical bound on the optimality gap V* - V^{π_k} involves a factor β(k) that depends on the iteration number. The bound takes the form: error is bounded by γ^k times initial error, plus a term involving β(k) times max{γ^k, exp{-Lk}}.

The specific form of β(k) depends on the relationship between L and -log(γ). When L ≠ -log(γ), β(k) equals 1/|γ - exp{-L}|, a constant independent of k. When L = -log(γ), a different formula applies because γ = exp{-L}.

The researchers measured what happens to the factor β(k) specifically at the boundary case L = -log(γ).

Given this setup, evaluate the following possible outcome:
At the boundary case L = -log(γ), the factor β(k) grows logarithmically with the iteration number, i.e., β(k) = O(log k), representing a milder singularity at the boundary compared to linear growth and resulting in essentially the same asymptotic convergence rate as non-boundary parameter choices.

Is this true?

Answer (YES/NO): NO